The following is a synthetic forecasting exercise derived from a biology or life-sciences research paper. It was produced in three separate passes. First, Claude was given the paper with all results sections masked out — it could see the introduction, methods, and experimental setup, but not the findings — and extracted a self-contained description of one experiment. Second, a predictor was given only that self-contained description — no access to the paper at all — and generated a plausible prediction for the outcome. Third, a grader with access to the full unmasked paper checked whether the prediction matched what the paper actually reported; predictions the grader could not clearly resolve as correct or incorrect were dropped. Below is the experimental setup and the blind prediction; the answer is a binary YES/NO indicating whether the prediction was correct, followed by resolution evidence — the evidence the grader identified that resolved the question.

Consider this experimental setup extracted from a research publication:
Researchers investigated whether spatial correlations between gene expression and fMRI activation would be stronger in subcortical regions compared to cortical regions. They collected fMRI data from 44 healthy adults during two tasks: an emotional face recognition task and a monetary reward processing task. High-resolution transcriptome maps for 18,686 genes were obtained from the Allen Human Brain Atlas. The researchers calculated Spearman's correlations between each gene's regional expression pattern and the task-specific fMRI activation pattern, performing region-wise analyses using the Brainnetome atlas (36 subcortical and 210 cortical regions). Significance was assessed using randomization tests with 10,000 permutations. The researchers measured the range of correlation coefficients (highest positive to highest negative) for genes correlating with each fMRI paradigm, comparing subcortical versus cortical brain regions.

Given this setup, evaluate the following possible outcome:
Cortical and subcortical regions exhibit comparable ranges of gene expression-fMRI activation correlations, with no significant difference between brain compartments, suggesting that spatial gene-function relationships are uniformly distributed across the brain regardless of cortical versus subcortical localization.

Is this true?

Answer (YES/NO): NO